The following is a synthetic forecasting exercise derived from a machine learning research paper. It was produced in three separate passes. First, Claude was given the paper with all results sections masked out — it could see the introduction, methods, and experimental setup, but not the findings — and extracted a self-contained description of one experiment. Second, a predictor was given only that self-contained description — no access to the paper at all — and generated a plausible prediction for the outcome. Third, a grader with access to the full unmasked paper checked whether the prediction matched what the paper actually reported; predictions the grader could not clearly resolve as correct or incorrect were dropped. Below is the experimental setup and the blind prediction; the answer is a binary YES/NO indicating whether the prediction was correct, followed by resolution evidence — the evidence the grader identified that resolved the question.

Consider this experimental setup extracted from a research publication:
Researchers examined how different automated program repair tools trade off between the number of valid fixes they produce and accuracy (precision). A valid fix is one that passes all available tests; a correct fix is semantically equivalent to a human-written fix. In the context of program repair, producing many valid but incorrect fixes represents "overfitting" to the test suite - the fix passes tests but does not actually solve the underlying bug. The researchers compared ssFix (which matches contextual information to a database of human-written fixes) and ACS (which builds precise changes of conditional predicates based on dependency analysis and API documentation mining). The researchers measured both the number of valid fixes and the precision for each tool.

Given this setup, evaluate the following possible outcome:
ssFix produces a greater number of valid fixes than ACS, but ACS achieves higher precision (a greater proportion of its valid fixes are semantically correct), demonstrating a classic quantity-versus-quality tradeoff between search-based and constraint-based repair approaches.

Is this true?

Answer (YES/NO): YES